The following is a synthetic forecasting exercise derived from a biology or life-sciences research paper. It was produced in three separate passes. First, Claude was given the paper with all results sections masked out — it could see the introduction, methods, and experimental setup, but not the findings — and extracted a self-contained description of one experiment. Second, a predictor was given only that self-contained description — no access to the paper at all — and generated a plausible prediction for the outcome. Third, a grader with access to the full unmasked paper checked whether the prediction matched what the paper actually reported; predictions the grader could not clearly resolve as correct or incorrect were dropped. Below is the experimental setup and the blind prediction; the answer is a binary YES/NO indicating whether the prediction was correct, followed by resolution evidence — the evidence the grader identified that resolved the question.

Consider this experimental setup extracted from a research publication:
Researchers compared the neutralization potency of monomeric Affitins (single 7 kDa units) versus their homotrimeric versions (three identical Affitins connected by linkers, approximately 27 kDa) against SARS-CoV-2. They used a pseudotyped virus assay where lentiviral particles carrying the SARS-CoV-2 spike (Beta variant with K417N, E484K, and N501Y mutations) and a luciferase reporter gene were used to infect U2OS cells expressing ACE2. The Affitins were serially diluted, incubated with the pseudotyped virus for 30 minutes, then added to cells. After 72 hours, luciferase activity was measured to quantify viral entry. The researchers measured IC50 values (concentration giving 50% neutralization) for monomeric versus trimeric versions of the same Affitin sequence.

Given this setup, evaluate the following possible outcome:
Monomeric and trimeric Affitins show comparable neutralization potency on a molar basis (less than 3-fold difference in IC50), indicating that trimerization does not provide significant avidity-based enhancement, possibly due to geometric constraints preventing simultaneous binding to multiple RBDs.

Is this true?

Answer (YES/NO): NO